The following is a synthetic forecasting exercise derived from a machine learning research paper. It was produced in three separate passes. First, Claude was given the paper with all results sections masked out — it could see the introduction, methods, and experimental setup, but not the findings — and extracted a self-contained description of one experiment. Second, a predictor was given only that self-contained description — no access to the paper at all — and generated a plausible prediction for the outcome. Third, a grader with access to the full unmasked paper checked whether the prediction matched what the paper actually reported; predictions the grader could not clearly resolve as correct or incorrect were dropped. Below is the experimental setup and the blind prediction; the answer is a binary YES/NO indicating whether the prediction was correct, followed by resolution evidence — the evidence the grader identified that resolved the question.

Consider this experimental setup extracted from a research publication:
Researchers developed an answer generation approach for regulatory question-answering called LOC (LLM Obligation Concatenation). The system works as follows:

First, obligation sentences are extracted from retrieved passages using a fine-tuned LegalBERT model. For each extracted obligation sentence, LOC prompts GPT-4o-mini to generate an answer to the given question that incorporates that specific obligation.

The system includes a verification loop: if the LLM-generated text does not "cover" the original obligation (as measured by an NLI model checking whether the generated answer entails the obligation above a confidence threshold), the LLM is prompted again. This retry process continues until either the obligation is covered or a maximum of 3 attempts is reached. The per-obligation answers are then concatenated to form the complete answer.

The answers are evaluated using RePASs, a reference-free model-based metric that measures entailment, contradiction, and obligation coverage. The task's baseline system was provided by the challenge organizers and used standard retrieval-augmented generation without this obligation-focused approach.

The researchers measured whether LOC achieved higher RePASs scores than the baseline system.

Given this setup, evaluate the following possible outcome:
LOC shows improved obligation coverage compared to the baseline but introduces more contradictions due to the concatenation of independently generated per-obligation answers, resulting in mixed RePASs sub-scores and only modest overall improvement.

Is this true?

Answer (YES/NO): NO